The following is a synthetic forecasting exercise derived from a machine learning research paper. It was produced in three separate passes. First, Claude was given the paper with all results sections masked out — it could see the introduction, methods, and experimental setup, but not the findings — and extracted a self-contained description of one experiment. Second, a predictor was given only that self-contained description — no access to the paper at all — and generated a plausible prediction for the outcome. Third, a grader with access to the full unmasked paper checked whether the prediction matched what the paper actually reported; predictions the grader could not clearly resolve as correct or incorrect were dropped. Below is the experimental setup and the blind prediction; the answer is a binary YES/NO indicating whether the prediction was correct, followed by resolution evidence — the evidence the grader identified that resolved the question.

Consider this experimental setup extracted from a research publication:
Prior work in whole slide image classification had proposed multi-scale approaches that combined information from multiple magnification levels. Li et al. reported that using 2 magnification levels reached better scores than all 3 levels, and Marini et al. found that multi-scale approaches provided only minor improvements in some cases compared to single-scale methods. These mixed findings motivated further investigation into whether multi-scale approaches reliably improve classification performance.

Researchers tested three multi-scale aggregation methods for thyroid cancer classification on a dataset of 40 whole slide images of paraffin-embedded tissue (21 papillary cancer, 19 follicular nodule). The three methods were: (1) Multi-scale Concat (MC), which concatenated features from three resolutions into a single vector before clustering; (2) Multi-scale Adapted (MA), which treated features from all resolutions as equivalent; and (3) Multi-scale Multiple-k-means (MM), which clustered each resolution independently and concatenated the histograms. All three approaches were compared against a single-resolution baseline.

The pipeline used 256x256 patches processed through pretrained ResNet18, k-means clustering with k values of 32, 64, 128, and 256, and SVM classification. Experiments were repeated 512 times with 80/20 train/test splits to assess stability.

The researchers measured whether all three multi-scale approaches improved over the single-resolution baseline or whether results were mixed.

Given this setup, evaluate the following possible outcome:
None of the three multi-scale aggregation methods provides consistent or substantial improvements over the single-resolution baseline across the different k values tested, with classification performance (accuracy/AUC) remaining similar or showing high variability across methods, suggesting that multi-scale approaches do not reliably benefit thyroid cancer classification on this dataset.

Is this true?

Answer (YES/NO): NO